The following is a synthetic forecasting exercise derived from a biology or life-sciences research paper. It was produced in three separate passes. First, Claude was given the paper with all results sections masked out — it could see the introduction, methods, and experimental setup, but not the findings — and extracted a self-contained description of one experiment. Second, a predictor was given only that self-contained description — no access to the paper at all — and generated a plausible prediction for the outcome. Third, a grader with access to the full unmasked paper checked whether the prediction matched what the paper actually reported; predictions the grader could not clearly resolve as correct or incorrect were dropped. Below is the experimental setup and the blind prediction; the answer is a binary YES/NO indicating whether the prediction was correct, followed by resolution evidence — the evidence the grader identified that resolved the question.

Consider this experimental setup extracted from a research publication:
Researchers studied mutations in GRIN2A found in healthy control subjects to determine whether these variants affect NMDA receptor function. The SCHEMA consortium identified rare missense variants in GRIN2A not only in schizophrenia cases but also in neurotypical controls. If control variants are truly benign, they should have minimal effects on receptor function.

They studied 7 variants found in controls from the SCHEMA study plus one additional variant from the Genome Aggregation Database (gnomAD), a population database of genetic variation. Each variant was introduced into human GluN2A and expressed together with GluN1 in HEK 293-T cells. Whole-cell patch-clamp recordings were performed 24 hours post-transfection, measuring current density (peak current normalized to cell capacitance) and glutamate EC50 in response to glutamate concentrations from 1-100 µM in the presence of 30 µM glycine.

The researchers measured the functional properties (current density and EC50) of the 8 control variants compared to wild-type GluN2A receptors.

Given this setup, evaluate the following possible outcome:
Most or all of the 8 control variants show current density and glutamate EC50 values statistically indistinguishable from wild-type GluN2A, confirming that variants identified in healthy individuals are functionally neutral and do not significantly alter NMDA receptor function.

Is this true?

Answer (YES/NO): YES